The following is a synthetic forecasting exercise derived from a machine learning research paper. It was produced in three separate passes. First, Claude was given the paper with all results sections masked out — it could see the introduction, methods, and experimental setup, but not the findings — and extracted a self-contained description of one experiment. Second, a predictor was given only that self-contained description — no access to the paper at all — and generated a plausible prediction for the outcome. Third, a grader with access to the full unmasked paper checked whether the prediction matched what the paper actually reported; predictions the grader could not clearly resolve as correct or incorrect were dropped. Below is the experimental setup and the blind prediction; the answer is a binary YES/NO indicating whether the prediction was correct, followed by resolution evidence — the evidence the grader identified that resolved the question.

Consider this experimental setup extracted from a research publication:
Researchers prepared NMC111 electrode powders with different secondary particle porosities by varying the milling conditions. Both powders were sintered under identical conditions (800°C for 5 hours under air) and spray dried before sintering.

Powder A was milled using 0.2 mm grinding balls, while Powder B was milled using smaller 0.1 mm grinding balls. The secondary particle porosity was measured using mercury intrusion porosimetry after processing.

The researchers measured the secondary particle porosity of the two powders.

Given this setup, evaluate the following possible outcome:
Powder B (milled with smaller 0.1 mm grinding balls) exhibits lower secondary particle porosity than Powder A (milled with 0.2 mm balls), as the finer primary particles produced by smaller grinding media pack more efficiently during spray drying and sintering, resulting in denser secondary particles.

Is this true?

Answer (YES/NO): YES